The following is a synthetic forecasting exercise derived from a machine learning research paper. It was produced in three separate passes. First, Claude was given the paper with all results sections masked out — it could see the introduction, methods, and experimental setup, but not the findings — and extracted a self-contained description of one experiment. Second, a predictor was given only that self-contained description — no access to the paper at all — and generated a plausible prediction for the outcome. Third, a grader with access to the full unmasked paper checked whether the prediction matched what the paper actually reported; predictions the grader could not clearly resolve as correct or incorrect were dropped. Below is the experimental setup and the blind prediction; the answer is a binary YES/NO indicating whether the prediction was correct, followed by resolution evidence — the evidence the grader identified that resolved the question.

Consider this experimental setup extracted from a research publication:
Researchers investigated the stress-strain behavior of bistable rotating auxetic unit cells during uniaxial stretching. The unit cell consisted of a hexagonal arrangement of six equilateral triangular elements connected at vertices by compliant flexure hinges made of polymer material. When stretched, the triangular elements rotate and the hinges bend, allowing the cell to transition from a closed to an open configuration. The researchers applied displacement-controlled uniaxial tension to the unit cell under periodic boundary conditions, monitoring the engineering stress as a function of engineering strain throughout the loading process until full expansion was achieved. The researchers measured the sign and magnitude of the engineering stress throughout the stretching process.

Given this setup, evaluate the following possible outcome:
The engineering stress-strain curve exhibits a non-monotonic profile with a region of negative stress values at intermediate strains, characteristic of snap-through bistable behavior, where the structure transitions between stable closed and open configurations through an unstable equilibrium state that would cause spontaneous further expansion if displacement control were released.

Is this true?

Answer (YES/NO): YES